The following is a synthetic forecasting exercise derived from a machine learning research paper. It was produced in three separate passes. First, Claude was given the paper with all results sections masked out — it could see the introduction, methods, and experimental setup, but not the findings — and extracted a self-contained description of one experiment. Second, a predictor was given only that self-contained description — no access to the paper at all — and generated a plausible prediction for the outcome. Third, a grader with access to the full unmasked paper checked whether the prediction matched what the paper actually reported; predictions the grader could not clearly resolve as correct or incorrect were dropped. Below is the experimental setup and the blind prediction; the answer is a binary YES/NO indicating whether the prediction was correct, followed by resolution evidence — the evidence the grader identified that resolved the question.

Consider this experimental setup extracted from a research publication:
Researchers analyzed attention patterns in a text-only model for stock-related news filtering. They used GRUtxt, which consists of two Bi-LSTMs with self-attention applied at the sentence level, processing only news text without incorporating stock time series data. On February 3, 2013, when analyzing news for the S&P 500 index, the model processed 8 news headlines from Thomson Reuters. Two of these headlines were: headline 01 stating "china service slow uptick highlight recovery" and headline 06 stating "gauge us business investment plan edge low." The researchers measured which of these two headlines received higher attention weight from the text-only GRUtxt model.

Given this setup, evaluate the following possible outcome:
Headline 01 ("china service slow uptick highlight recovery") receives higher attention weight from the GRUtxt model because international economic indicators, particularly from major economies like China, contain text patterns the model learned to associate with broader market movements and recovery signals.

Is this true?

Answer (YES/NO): NO